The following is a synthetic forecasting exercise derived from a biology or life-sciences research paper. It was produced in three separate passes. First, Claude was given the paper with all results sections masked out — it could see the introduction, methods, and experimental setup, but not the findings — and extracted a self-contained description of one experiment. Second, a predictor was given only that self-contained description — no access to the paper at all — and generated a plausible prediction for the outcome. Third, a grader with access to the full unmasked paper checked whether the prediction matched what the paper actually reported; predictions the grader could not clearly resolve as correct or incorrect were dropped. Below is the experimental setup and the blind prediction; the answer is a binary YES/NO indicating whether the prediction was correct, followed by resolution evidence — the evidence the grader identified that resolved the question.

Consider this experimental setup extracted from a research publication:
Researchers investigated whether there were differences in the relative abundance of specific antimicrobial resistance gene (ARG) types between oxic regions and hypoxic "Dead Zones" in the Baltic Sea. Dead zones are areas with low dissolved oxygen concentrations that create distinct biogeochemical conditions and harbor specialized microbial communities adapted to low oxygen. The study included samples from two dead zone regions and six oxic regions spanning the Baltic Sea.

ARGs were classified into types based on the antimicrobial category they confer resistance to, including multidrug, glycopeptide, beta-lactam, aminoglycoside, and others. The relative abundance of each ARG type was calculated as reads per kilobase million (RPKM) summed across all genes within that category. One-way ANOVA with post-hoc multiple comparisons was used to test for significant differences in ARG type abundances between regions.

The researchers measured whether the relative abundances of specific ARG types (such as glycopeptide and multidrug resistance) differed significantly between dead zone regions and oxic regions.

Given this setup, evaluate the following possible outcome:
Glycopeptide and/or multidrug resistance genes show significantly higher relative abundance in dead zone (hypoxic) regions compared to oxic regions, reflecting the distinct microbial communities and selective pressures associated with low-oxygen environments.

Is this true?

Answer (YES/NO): NO